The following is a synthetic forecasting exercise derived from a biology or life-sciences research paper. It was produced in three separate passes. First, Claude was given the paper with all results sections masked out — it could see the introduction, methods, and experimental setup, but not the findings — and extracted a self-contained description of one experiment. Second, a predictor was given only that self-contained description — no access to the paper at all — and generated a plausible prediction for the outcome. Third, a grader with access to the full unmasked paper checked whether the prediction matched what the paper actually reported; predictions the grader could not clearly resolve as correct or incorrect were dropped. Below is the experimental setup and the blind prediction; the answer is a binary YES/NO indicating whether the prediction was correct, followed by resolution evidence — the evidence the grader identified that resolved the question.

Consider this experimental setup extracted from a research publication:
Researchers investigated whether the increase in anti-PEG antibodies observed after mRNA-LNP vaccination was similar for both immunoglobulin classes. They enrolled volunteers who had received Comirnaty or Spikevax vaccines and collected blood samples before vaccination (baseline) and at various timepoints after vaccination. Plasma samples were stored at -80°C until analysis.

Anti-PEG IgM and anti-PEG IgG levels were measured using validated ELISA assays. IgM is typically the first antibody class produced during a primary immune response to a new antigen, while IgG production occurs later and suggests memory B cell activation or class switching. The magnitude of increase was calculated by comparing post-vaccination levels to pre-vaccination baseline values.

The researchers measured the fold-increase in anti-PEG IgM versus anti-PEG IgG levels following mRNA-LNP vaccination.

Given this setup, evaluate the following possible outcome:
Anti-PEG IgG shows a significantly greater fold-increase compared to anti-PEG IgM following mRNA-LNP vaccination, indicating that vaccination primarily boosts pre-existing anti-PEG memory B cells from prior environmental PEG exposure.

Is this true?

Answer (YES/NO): NO